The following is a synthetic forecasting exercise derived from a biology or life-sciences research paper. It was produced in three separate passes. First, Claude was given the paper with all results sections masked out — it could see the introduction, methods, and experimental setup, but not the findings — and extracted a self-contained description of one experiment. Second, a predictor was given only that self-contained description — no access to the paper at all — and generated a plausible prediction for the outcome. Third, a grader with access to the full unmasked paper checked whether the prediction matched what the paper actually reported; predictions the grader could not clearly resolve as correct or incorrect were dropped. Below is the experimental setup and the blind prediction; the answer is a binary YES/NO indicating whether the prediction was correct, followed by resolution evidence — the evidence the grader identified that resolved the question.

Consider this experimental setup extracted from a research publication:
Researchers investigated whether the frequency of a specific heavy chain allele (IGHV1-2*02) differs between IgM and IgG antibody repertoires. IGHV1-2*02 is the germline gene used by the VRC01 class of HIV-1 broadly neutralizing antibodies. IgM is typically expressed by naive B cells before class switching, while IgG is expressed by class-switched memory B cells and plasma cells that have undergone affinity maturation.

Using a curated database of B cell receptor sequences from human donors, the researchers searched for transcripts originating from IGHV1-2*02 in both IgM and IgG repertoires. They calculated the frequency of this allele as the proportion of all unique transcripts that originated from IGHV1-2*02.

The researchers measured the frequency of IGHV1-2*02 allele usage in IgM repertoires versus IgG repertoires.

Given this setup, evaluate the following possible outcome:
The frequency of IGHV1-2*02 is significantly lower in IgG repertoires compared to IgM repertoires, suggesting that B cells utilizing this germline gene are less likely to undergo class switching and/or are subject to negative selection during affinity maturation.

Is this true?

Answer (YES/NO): NO